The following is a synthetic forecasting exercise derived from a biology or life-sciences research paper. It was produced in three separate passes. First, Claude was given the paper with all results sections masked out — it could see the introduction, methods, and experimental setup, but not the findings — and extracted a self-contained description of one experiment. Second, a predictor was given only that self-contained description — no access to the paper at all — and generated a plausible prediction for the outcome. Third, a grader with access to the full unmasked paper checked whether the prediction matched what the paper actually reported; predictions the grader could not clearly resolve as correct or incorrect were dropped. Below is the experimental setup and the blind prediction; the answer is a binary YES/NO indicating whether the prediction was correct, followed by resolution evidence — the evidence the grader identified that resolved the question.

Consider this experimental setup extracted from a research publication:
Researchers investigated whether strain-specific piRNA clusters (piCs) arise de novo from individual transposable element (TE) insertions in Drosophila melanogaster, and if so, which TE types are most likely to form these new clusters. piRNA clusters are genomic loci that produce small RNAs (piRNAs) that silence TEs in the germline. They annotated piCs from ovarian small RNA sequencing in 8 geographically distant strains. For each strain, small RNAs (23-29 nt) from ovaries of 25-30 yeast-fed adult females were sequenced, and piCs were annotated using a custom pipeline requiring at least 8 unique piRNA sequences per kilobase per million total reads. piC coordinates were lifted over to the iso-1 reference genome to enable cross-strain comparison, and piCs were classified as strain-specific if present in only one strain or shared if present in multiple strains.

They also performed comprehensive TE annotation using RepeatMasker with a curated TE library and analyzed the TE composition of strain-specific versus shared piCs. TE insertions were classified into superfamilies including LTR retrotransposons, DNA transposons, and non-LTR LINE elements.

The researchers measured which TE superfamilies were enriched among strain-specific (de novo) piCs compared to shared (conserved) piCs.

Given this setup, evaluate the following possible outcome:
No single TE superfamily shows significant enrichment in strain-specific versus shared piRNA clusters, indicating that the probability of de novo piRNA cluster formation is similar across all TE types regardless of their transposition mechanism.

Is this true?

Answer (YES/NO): NO